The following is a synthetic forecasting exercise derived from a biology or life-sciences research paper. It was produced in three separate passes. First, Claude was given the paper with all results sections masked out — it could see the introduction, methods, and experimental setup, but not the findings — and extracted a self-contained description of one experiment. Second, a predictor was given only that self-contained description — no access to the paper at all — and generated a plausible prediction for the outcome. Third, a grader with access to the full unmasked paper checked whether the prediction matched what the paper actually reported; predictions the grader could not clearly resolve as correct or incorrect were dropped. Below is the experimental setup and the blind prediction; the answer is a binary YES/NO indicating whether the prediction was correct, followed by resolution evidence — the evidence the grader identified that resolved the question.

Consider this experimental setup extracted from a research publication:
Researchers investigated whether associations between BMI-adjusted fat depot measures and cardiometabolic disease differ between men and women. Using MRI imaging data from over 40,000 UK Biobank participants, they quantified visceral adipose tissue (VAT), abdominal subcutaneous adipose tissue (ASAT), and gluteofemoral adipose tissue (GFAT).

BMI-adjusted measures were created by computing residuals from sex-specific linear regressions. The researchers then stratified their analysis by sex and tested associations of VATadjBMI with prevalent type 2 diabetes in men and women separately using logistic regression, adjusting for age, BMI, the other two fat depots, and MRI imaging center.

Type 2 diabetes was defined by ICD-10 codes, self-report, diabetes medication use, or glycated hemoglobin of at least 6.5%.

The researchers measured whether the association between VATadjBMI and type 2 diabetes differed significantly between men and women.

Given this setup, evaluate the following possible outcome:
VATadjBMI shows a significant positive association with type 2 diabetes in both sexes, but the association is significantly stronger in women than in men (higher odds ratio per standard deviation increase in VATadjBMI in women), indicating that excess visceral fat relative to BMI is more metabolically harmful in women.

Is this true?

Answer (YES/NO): NO